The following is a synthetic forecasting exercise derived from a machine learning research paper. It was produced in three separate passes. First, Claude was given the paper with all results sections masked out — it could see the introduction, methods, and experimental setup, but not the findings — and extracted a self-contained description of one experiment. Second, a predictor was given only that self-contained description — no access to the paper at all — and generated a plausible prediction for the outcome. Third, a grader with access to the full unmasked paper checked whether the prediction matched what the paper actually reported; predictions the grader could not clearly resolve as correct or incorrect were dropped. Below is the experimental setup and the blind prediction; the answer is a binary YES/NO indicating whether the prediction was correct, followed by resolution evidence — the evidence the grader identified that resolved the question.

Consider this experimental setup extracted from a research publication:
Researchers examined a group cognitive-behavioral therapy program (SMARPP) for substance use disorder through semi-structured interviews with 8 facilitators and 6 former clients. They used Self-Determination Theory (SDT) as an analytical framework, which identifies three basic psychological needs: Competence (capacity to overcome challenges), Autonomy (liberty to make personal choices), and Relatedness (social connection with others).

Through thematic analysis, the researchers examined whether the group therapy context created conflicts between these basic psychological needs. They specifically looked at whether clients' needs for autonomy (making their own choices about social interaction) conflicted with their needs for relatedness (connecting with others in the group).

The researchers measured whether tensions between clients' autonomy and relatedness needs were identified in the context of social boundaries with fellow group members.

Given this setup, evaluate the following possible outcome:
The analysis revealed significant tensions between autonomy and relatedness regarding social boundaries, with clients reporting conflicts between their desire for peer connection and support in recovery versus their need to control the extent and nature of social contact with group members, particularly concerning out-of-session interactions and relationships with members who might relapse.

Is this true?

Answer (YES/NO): YES